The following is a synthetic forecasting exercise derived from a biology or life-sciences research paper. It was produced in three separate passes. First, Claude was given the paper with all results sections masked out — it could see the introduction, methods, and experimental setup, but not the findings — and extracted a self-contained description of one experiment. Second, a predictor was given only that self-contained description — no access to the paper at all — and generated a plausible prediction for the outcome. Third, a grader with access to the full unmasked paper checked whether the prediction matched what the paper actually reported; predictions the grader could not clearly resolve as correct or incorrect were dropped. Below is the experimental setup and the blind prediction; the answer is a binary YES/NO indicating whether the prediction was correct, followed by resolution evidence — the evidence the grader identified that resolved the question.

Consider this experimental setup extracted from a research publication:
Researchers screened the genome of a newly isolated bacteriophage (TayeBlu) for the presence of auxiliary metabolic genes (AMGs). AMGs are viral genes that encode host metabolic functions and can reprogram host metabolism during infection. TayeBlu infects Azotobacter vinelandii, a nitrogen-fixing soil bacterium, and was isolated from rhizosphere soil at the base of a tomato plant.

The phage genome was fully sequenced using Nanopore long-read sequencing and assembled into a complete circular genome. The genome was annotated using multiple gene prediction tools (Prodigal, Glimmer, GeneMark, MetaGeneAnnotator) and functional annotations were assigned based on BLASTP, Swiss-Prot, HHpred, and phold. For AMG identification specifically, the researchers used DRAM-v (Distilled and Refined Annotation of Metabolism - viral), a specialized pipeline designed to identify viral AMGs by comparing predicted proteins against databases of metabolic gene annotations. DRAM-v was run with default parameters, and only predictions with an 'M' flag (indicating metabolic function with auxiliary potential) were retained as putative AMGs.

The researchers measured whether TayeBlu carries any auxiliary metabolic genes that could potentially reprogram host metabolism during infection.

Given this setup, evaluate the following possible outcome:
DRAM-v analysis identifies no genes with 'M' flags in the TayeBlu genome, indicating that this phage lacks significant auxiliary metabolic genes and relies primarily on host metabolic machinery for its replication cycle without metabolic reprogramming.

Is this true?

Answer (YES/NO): NO